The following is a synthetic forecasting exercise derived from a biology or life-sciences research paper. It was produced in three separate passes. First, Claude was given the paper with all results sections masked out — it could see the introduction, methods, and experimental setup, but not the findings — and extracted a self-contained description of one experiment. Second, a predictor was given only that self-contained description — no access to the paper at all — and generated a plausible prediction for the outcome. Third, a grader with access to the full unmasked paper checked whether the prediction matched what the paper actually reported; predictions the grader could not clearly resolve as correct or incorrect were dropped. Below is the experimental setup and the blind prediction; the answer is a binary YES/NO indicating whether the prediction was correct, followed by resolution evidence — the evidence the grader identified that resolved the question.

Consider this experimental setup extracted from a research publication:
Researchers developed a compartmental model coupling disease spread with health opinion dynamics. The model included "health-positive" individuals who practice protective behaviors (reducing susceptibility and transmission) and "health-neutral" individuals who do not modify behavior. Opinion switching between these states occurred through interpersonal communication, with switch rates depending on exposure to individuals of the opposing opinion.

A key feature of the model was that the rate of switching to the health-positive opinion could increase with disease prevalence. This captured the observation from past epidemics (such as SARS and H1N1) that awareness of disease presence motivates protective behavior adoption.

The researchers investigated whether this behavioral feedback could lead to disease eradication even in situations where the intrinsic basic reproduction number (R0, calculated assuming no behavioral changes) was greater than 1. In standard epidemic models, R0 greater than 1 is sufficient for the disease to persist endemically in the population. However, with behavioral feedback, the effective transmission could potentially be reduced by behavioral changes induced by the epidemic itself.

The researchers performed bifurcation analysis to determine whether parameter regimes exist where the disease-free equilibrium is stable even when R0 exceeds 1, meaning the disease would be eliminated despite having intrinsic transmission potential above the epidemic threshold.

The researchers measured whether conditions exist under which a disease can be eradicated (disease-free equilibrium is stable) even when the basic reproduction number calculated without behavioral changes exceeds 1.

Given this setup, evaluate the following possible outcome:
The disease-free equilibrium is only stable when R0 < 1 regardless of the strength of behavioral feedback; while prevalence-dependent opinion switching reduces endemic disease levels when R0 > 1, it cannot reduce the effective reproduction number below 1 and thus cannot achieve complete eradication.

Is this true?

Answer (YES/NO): NO